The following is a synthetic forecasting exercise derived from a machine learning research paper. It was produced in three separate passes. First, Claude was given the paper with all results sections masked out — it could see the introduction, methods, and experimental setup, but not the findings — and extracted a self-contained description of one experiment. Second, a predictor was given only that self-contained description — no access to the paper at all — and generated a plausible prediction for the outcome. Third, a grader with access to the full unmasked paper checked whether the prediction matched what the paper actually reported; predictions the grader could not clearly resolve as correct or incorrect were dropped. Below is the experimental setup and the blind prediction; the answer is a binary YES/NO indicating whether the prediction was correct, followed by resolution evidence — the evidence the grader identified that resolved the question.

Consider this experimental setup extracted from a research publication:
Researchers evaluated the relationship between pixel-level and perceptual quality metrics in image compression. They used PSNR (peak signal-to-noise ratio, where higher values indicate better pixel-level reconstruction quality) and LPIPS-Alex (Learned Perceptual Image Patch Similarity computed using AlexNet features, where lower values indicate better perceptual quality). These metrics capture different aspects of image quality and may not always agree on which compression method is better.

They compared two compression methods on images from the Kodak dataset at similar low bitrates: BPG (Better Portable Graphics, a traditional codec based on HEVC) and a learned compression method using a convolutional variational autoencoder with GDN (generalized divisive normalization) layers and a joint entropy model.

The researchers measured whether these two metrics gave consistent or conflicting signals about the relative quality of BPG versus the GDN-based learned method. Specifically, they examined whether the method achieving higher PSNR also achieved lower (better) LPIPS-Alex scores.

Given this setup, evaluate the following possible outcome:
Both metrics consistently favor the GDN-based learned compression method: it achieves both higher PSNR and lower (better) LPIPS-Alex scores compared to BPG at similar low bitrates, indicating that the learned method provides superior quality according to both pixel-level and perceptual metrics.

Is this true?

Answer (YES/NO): NO